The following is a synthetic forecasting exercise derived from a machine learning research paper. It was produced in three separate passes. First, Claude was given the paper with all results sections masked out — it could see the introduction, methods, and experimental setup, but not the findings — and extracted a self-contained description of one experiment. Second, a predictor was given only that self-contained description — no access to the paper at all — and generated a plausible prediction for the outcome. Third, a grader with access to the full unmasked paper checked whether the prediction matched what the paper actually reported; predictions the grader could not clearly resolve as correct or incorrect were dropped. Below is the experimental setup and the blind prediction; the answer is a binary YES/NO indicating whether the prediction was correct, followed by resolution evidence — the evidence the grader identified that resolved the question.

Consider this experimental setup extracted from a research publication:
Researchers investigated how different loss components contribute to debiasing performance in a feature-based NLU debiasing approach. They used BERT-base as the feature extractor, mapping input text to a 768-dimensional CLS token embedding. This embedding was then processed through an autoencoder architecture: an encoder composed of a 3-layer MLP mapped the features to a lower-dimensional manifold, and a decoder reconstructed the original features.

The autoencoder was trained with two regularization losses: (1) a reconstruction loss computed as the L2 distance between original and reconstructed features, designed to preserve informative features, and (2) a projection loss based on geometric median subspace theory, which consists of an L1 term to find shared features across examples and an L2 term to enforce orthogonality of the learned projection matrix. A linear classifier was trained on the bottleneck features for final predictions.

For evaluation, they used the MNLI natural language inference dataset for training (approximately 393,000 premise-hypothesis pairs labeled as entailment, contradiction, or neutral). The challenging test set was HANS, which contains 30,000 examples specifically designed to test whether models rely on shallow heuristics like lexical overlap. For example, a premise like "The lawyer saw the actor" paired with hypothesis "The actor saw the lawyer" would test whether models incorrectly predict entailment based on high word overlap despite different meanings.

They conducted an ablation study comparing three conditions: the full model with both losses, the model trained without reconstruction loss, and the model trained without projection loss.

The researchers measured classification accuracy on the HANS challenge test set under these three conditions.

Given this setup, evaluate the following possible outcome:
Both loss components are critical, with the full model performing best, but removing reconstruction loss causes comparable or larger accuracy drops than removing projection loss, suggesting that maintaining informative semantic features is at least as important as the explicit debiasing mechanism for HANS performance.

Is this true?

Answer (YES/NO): NO